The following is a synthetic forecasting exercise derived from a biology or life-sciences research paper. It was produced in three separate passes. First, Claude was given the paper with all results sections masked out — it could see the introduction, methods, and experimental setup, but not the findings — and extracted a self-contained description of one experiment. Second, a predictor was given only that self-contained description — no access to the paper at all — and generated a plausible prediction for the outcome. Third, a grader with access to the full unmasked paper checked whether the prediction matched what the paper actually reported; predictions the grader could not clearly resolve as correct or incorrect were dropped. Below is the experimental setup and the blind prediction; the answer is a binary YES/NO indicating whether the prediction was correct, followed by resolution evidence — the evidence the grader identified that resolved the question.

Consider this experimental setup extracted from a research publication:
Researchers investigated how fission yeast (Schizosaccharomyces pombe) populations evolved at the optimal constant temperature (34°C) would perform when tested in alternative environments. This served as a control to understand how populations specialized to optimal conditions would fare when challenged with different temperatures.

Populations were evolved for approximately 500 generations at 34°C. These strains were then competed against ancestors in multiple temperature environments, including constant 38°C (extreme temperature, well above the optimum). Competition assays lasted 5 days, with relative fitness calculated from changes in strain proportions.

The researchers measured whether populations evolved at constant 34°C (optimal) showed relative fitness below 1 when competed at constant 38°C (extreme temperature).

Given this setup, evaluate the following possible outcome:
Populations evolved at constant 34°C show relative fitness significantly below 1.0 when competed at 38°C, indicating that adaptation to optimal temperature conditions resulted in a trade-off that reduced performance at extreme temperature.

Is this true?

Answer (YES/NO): YES